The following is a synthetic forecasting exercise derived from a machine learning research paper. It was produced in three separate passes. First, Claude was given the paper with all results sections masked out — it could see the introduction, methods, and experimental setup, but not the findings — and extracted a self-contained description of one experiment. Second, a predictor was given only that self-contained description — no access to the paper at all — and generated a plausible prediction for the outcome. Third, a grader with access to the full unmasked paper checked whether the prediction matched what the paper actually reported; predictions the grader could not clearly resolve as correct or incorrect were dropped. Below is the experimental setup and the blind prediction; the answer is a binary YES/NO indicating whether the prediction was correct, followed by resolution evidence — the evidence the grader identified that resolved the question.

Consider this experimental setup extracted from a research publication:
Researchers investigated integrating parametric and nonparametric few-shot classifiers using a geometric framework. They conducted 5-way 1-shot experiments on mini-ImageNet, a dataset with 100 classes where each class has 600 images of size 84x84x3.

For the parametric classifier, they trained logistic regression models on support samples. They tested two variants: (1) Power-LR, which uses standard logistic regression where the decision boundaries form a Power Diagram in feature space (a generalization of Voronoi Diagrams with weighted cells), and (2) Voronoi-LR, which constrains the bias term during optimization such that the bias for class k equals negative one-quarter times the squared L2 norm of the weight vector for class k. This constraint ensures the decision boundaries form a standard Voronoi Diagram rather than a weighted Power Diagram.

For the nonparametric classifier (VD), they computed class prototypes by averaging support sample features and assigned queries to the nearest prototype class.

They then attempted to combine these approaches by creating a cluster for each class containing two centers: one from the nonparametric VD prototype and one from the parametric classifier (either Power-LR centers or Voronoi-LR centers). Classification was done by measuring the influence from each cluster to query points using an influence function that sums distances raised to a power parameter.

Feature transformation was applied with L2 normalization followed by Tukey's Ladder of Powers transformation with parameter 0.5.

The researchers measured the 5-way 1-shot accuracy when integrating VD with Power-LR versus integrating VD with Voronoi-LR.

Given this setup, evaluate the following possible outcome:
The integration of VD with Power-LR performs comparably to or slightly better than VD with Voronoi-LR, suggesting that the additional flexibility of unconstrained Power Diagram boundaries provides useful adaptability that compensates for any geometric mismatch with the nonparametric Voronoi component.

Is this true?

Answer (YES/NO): NO